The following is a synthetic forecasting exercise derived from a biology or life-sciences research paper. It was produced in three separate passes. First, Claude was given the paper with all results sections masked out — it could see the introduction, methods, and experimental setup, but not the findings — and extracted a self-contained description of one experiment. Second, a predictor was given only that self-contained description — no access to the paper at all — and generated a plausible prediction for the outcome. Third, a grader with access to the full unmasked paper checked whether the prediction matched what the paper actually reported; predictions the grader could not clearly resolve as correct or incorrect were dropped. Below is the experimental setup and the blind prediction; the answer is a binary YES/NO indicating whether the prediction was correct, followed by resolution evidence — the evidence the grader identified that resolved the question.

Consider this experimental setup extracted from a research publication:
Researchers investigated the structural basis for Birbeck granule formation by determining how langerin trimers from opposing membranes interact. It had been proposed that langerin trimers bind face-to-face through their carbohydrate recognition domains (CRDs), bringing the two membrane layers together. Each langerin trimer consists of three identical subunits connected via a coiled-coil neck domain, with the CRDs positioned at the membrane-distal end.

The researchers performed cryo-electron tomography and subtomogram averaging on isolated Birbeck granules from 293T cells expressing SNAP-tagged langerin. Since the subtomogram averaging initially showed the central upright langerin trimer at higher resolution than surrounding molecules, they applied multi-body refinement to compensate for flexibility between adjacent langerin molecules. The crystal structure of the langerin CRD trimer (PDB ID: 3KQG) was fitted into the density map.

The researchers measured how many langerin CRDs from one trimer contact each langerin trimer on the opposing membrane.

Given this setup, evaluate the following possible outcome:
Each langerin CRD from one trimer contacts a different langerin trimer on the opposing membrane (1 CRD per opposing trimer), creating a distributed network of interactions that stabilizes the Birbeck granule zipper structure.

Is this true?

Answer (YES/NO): YES